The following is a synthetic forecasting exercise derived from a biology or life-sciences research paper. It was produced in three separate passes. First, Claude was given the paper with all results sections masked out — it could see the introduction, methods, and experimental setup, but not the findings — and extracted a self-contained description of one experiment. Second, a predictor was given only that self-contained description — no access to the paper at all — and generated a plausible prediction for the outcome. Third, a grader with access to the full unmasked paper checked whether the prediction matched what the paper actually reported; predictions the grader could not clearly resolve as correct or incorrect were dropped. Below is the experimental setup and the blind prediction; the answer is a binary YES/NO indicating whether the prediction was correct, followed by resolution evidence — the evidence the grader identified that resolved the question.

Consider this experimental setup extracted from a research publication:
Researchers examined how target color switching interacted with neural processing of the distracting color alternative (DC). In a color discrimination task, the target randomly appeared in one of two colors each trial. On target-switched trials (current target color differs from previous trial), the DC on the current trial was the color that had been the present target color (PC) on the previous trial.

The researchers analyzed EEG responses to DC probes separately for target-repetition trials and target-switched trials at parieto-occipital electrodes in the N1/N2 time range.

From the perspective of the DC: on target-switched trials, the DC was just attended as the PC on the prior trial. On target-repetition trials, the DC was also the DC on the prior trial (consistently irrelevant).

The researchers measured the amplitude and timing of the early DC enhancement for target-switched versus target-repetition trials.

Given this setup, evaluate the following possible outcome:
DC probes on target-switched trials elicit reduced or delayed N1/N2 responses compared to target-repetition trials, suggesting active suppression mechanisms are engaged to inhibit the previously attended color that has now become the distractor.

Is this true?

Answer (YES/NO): NO